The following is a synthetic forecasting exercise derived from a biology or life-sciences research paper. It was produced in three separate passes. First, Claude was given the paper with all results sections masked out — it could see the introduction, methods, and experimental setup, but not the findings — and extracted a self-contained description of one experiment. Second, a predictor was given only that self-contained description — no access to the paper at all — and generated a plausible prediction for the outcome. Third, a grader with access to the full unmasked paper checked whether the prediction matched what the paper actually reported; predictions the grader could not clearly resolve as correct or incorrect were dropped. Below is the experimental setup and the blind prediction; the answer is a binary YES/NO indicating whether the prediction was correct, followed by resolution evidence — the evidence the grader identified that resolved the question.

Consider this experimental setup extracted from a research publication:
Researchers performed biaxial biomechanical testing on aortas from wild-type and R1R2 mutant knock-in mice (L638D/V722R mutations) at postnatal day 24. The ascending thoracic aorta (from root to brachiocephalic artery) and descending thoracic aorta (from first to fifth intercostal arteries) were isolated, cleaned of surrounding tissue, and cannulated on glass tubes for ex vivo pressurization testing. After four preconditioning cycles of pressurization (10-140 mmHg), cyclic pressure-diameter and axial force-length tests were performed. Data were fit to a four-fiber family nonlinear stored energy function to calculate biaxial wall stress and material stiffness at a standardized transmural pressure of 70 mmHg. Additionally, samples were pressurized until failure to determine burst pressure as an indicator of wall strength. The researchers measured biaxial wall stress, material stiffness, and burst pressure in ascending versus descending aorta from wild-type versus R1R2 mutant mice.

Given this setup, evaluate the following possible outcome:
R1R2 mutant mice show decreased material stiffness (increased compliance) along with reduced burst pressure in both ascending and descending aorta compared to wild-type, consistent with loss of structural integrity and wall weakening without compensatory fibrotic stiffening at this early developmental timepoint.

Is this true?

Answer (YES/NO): NO